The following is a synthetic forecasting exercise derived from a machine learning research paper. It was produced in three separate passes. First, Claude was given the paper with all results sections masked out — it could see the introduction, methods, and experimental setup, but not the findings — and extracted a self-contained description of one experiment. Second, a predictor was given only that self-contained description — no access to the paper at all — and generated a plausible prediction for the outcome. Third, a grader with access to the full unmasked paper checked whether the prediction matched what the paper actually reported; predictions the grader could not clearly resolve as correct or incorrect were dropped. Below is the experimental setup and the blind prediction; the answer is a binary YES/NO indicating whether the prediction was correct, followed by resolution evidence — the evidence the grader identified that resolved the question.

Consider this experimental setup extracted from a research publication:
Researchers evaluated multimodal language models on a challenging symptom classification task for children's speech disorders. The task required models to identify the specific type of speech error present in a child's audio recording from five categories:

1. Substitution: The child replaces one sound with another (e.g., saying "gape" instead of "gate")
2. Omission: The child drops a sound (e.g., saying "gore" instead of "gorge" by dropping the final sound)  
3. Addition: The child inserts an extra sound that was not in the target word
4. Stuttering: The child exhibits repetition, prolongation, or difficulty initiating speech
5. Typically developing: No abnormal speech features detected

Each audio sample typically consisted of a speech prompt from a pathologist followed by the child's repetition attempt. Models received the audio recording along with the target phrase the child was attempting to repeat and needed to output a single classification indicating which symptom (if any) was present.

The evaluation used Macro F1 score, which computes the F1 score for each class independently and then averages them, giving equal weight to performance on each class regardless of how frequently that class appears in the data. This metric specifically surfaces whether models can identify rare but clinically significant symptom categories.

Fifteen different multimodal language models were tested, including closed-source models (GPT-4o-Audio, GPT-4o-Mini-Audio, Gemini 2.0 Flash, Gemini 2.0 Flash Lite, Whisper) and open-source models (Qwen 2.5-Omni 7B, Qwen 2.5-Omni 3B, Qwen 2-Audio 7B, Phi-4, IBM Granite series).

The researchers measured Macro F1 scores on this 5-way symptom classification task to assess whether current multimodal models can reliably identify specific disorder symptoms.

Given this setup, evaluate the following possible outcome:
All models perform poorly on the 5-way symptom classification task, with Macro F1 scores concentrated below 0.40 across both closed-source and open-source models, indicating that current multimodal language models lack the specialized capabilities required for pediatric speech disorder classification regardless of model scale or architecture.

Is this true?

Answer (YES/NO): YES